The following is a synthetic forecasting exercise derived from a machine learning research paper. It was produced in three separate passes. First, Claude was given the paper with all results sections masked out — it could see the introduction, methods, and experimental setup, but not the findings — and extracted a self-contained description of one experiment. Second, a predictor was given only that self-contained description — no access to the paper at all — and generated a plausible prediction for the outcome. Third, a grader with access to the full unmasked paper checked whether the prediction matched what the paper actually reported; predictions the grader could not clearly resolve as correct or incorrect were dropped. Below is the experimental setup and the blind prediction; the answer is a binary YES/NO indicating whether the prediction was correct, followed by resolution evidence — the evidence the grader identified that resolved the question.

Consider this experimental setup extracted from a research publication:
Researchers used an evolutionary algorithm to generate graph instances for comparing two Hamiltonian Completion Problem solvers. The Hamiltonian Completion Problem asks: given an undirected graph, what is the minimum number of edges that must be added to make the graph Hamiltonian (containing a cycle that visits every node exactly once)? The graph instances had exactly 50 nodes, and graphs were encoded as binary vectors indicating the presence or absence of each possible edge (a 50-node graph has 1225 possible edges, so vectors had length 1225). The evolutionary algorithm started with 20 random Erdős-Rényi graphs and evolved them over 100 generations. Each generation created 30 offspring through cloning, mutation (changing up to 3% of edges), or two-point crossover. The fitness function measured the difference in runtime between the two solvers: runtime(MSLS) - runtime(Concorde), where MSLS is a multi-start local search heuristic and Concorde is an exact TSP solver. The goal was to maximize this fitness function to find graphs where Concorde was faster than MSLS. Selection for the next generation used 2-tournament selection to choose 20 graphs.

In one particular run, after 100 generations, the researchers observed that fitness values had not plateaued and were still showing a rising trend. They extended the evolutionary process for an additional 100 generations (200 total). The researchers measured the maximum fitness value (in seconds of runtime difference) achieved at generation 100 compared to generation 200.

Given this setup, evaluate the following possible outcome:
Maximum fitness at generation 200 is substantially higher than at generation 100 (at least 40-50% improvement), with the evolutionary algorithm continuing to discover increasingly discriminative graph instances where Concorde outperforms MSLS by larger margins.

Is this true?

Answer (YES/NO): YES